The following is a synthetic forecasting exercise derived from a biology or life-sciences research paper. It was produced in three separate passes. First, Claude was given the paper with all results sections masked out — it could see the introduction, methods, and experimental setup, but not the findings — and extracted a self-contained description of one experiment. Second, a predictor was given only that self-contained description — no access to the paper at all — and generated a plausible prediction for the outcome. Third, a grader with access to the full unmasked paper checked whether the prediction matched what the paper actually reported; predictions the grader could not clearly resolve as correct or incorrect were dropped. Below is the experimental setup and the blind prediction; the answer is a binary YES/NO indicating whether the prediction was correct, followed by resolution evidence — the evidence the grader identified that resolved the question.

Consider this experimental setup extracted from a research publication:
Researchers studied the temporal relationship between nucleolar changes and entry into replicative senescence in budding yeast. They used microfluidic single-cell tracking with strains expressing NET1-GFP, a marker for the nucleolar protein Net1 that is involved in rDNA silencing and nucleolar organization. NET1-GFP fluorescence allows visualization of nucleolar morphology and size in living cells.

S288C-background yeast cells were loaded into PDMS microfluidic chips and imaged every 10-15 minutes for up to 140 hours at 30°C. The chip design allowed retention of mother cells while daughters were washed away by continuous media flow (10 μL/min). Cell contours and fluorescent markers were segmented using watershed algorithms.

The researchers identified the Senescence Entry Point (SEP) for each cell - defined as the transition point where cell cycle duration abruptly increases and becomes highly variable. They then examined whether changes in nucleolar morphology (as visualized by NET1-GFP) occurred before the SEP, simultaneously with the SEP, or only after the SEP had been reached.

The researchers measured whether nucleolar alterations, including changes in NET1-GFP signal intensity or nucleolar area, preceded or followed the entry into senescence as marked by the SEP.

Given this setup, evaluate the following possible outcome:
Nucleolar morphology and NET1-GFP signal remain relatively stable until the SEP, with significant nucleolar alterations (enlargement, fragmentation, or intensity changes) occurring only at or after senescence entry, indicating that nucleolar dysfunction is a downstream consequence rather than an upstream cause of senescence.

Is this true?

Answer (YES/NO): NO